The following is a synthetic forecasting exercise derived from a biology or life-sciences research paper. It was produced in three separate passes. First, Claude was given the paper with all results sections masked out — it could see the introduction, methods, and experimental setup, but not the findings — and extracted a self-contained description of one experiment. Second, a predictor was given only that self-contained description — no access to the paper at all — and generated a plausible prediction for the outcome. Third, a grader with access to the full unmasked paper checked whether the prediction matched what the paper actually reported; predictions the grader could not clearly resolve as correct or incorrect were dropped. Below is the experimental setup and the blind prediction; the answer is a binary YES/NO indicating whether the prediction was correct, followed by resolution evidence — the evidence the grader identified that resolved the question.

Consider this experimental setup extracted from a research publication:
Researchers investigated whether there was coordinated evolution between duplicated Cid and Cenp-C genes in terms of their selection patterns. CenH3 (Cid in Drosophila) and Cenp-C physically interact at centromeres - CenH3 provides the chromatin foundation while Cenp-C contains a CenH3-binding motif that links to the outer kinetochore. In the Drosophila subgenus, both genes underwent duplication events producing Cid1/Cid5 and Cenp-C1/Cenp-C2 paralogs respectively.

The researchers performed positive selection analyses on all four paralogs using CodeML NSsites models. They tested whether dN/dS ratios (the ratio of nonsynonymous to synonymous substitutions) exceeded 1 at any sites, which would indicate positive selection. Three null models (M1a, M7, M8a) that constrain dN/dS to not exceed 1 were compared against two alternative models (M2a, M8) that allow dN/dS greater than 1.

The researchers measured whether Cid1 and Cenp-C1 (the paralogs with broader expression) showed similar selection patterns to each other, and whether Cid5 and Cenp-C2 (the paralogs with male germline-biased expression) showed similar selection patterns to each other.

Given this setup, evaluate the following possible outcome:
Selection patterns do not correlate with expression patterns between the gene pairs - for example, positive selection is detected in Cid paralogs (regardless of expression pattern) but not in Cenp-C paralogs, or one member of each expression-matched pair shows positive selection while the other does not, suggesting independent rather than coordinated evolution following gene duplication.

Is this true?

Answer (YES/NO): NO